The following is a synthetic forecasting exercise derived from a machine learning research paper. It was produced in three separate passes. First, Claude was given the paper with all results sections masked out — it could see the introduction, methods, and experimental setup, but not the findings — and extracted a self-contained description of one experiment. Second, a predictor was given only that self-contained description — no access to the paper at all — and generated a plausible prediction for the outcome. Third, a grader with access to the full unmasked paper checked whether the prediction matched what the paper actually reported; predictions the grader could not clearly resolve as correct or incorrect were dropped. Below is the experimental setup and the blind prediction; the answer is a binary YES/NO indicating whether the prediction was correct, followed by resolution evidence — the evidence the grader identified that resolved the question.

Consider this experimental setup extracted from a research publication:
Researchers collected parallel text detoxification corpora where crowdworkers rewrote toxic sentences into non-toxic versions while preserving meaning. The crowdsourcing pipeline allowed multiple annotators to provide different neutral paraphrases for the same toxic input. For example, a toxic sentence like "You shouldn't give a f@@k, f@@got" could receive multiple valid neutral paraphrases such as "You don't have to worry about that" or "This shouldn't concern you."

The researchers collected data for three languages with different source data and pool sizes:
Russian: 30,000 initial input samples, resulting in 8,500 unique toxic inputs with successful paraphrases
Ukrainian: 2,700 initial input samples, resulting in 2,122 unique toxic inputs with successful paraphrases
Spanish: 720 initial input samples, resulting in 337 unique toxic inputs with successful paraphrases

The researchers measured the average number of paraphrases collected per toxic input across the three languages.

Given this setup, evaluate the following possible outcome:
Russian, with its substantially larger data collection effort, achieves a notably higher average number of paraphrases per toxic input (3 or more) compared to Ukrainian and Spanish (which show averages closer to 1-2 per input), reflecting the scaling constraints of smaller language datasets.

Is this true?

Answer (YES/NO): NO